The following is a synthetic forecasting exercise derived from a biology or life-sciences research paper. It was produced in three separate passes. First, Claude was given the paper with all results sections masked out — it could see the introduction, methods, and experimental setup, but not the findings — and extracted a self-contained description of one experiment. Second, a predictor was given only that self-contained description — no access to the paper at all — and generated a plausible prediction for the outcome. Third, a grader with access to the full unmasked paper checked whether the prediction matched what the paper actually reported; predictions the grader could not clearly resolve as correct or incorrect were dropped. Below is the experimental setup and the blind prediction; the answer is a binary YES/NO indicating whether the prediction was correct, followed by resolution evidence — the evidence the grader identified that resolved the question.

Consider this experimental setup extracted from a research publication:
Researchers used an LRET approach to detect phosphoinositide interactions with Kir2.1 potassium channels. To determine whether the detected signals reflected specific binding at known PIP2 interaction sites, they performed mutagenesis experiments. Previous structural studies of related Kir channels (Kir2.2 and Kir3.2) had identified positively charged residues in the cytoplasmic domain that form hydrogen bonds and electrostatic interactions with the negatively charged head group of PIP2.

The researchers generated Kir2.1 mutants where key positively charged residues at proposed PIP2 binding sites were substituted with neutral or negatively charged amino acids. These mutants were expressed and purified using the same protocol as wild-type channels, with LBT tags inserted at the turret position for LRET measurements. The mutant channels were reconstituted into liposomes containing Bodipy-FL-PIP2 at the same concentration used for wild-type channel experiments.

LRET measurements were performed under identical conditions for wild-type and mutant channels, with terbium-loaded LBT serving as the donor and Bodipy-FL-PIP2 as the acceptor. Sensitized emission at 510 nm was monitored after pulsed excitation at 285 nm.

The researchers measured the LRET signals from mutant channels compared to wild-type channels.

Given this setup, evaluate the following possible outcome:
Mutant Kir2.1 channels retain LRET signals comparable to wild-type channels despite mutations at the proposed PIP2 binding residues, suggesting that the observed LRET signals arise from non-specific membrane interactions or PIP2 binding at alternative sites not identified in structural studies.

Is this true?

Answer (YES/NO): NO